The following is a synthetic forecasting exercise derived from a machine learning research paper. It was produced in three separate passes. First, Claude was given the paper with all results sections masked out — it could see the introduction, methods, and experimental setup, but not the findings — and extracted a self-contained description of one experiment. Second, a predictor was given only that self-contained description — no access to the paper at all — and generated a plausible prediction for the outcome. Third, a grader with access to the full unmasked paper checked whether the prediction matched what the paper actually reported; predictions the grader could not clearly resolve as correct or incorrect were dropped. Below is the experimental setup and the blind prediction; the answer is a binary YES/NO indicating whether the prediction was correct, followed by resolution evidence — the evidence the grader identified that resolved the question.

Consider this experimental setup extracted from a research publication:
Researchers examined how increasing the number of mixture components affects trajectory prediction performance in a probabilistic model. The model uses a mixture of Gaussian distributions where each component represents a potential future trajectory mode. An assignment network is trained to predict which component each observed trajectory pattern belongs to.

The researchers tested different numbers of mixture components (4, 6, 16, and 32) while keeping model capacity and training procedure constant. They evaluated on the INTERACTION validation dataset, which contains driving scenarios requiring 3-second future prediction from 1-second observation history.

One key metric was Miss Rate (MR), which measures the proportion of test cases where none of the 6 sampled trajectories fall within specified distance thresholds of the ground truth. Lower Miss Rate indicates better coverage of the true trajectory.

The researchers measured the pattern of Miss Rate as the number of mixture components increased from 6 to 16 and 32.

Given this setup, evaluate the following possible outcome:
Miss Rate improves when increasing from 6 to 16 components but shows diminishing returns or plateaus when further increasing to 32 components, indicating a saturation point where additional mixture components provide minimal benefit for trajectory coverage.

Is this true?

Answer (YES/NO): NO